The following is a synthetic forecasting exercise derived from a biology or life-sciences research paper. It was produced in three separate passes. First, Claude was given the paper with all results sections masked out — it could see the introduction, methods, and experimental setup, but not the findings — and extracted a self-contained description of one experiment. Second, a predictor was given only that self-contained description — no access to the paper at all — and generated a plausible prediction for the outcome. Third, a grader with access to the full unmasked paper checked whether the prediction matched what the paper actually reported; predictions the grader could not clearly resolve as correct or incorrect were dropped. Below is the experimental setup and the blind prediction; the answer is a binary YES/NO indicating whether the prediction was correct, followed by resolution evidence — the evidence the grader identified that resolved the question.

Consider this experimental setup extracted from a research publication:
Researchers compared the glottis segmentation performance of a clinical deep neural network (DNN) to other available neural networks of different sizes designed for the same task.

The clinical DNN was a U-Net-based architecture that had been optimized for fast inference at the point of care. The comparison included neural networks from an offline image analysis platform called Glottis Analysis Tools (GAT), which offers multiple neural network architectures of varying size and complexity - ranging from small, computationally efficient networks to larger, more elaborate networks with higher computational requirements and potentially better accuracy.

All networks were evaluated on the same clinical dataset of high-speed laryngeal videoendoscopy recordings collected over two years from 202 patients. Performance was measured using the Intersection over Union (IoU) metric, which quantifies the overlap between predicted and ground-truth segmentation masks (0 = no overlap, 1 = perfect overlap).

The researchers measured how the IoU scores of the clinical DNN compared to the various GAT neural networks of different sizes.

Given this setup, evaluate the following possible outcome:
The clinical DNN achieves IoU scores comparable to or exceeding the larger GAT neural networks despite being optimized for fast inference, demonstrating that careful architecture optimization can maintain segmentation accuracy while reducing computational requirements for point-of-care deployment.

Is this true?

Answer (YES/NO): NO